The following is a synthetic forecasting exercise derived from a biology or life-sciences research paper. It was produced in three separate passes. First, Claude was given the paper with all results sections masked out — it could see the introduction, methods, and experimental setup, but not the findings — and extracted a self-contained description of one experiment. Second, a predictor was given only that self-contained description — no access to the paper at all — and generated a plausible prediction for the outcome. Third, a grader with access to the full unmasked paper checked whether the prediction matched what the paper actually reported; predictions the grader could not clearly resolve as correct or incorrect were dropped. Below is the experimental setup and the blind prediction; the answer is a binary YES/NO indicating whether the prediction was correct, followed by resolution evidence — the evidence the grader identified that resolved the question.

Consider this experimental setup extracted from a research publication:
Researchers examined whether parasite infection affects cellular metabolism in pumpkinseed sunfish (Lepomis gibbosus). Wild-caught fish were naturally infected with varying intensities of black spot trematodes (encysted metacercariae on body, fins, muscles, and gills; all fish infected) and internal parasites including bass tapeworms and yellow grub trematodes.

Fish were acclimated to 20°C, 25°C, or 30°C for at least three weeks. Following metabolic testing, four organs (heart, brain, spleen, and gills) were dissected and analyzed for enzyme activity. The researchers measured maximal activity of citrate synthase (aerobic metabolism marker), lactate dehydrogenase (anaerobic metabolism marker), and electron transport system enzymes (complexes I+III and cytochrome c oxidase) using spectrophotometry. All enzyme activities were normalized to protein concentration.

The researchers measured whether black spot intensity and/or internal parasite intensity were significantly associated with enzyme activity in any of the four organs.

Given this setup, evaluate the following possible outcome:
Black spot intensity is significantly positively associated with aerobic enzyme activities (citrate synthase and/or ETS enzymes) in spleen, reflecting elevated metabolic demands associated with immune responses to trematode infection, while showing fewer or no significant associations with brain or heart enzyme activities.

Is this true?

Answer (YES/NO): NO